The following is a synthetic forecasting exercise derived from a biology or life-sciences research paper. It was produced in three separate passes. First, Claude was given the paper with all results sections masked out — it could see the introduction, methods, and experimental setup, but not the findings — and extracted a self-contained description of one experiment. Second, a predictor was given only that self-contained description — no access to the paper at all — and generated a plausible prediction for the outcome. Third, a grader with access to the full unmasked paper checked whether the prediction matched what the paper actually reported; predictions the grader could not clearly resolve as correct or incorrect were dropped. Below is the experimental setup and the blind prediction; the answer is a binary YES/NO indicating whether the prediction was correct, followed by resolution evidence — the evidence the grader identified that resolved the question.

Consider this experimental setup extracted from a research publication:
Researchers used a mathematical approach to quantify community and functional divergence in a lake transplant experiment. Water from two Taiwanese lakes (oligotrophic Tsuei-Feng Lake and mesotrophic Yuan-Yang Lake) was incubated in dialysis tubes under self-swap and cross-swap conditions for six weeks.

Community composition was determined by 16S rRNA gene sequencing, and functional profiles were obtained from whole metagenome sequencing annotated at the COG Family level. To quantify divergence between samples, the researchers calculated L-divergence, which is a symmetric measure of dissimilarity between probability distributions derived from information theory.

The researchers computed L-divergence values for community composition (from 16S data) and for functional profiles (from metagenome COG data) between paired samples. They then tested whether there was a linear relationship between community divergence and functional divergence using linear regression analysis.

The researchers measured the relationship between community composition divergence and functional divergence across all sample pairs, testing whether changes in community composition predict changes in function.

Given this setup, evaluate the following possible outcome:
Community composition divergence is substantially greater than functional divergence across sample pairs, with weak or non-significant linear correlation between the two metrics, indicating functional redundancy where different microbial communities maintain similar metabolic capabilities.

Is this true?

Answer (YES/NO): NO